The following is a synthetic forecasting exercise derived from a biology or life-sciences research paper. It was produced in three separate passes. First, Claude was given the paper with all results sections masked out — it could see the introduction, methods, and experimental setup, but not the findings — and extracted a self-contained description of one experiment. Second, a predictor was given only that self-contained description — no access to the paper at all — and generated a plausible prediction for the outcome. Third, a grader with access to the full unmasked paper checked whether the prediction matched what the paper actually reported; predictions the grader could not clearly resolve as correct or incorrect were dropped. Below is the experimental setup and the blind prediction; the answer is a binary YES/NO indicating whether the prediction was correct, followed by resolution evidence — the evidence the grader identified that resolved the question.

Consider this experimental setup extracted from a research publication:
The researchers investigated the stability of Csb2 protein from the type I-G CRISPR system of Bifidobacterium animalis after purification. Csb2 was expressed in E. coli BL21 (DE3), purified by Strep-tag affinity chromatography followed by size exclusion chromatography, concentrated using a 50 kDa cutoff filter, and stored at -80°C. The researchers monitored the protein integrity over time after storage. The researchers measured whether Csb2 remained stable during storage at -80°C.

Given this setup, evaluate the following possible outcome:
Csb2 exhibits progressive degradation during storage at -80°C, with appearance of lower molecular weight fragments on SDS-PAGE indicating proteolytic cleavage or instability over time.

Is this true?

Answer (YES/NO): YES